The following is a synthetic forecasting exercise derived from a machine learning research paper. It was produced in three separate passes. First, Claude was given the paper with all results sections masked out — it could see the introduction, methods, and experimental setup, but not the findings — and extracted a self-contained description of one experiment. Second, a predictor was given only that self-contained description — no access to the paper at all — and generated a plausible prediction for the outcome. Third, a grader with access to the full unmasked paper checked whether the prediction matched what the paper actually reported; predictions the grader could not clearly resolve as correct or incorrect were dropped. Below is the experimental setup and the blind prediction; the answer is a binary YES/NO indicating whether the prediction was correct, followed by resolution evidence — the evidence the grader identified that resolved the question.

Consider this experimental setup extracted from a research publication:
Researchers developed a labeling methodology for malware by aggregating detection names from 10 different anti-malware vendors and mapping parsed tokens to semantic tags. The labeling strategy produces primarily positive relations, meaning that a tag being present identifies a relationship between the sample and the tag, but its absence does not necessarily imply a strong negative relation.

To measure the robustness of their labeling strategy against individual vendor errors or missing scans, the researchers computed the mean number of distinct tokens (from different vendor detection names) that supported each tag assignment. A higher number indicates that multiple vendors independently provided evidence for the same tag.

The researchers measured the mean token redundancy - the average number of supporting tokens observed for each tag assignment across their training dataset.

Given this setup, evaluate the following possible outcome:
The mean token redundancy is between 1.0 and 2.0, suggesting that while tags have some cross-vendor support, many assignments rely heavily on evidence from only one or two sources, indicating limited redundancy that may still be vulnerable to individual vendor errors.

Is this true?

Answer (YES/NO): NO